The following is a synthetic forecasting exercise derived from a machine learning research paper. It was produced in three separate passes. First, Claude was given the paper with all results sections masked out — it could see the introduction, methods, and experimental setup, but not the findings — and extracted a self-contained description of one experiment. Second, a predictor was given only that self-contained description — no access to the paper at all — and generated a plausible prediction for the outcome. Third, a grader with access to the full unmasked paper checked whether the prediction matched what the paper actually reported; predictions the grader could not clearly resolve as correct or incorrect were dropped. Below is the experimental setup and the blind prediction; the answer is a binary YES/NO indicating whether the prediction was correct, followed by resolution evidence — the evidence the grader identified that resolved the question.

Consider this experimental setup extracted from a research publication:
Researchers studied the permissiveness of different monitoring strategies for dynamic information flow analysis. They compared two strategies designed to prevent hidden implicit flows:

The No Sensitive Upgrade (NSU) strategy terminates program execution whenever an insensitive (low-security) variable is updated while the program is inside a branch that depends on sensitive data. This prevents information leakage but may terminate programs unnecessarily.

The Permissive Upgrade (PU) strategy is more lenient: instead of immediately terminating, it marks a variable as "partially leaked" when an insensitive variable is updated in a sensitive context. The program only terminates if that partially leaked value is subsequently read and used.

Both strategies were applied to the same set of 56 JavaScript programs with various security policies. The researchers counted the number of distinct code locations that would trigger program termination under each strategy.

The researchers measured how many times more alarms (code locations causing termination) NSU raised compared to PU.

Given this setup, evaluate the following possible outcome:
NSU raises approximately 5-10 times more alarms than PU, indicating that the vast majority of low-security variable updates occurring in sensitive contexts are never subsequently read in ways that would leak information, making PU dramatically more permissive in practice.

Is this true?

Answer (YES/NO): YES